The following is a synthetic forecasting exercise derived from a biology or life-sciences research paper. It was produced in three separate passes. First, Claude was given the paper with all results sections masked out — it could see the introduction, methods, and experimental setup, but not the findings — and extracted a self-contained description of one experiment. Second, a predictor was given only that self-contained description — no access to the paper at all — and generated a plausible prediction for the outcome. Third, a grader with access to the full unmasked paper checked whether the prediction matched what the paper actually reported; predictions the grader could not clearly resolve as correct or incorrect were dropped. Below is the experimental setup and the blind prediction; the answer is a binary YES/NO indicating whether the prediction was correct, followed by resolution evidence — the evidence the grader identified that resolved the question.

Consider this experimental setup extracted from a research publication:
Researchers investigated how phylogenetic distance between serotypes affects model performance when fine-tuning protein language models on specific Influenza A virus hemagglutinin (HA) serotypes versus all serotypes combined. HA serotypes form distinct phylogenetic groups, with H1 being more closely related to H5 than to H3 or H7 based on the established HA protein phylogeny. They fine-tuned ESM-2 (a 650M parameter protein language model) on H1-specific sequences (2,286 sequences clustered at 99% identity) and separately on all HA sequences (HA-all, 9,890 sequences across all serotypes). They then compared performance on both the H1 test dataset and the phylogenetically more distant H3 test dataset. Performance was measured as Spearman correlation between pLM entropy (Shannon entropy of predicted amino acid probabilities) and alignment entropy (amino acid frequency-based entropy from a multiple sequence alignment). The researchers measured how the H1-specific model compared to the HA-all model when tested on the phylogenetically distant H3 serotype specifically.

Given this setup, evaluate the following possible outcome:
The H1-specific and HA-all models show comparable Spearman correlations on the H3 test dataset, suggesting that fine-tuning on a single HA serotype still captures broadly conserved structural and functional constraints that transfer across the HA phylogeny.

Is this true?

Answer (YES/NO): NO